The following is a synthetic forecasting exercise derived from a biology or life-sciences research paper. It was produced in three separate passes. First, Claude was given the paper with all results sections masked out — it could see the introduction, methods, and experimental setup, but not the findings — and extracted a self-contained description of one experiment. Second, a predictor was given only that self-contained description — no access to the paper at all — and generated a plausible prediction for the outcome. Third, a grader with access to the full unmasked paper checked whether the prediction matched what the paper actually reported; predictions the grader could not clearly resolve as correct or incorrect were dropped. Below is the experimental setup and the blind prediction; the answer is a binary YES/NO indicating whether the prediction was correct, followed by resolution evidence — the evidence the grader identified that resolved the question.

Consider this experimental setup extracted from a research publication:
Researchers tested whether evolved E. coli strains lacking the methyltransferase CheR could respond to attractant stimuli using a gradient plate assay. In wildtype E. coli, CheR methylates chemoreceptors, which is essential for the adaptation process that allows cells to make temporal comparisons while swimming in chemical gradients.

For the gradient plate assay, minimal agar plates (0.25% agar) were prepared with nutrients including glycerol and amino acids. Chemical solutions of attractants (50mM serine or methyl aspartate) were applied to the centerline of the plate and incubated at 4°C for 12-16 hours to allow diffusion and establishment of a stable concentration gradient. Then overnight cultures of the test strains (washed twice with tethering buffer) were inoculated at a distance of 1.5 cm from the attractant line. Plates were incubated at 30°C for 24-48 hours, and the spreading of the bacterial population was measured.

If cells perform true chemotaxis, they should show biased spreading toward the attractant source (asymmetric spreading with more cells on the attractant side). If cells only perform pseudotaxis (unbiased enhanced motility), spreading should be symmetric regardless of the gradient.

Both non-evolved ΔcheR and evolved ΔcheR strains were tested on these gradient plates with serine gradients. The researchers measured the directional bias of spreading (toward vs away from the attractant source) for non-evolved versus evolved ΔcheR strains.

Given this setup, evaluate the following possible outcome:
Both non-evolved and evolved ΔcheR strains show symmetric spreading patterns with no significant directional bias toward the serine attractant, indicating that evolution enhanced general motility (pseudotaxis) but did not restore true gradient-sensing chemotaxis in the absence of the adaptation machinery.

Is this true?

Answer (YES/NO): NO